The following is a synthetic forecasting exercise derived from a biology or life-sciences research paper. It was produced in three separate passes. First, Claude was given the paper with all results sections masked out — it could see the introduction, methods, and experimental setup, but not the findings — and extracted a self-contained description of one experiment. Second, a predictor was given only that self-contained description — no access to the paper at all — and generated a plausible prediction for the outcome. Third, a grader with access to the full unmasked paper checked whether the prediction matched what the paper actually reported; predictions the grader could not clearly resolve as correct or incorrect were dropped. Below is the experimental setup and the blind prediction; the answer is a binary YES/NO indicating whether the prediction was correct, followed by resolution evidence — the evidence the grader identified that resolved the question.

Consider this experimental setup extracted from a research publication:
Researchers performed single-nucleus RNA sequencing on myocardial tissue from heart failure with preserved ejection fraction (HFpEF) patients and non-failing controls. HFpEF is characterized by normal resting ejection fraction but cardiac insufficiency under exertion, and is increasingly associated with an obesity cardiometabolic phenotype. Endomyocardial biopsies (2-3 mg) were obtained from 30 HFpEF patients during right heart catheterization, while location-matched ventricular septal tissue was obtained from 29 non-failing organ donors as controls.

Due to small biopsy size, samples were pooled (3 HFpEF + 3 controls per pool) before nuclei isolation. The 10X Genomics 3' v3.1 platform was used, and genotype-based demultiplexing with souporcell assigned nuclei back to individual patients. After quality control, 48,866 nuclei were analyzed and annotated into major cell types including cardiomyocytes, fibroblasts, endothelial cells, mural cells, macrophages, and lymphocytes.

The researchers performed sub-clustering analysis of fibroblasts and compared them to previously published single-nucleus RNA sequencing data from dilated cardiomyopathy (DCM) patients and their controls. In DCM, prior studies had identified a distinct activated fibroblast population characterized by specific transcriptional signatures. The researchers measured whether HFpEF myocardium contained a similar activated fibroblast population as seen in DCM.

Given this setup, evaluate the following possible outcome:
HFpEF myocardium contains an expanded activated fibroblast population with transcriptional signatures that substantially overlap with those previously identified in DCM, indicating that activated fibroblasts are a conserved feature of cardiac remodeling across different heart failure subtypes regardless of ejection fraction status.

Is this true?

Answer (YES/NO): NO